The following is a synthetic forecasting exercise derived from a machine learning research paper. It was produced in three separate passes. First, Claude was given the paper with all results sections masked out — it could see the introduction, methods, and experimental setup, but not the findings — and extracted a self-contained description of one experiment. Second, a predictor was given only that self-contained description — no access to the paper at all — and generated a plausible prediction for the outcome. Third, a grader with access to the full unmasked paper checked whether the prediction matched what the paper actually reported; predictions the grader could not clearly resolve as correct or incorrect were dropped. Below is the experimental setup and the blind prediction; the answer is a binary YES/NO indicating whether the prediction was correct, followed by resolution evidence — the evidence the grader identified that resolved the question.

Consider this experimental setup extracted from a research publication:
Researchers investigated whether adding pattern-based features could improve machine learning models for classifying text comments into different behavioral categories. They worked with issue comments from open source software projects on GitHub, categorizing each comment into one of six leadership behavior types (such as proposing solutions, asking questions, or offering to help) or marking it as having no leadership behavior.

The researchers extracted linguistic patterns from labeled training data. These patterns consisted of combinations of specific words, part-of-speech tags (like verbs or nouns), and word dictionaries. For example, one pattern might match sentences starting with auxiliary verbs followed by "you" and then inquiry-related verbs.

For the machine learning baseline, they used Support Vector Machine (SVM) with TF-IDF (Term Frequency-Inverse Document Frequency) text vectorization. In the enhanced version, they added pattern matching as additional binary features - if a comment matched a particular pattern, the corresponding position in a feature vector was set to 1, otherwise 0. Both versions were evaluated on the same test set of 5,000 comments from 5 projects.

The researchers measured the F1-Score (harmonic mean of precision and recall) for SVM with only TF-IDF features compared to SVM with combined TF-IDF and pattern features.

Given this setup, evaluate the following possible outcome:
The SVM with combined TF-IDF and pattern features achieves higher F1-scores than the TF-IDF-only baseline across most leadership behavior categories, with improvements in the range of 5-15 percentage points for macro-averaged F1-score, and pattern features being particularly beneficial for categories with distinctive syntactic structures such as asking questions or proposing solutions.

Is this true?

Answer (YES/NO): NO